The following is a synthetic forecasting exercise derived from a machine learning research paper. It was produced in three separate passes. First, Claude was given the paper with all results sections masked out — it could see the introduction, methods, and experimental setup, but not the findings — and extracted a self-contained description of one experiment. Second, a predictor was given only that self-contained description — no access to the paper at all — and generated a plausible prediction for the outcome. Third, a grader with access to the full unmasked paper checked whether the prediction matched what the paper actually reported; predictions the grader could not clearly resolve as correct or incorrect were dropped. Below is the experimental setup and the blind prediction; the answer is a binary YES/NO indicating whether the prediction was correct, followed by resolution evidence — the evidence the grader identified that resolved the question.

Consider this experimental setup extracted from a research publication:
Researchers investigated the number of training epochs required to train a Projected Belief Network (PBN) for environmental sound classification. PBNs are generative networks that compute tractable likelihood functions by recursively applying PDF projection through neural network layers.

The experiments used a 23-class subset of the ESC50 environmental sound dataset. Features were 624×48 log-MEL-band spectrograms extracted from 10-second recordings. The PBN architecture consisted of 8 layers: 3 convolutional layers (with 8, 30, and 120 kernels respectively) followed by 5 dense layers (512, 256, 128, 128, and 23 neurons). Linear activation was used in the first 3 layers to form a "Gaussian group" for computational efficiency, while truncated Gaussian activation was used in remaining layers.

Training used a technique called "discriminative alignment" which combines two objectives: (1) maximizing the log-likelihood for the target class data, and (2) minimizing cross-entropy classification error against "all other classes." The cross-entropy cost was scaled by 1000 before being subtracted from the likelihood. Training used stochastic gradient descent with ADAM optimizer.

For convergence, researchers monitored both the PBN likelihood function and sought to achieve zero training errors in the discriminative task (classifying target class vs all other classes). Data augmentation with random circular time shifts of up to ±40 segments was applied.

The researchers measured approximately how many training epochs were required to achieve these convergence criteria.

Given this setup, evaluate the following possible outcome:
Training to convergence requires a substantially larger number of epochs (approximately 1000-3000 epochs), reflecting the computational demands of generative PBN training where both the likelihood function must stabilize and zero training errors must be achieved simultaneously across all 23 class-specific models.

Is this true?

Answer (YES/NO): YES